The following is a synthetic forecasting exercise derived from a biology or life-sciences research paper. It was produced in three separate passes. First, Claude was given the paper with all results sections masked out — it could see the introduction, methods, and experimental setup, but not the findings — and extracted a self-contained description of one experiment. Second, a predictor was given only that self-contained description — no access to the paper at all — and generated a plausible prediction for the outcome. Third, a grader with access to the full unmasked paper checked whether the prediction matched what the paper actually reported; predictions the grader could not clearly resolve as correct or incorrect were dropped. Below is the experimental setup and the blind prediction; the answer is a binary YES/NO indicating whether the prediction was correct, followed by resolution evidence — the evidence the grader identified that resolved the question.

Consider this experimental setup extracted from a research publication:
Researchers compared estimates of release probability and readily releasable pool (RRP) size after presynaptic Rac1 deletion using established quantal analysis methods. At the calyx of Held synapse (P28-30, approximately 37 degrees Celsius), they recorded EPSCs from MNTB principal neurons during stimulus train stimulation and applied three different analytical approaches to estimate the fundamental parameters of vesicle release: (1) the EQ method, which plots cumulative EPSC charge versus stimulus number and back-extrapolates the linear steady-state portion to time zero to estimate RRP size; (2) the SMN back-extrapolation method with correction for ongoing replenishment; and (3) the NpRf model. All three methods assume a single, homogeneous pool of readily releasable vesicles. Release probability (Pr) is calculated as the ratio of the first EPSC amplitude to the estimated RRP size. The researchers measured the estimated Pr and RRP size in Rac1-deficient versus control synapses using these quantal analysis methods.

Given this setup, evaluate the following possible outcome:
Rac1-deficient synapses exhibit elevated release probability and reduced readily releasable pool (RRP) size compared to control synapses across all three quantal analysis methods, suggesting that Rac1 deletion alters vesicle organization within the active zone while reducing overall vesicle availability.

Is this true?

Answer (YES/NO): NO